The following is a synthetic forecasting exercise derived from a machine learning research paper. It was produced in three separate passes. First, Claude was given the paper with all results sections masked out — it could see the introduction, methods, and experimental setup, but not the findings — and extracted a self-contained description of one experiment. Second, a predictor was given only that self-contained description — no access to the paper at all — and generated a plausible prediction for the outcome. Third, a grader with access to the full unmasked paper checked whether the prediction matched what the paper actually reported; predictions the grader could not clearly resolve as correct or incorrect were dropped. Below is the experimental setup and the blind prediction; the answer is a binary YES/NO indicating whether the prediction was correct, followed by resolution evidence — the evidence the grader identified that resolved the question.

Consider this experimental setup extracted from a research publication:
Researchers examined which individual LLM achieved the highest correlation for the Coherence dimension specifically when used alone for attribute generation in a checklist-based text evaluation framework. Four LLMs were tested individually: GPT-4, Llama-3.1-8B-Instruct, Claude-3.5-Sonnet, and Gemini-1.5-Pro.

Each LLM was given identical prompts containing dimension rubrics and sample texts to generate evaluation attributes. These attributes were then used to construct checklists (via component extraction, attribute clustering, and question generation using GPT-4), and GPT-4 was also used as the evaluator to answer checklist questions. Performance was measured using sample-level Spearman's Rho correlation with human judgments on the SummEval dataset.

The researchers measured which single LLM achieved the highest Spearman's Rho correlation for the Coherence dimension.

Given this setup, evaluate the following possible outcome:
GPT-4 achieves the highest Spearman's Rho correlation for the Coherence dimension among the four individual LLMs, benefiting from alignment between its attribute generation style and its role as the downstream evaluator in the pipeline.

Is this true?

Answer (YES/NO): NO